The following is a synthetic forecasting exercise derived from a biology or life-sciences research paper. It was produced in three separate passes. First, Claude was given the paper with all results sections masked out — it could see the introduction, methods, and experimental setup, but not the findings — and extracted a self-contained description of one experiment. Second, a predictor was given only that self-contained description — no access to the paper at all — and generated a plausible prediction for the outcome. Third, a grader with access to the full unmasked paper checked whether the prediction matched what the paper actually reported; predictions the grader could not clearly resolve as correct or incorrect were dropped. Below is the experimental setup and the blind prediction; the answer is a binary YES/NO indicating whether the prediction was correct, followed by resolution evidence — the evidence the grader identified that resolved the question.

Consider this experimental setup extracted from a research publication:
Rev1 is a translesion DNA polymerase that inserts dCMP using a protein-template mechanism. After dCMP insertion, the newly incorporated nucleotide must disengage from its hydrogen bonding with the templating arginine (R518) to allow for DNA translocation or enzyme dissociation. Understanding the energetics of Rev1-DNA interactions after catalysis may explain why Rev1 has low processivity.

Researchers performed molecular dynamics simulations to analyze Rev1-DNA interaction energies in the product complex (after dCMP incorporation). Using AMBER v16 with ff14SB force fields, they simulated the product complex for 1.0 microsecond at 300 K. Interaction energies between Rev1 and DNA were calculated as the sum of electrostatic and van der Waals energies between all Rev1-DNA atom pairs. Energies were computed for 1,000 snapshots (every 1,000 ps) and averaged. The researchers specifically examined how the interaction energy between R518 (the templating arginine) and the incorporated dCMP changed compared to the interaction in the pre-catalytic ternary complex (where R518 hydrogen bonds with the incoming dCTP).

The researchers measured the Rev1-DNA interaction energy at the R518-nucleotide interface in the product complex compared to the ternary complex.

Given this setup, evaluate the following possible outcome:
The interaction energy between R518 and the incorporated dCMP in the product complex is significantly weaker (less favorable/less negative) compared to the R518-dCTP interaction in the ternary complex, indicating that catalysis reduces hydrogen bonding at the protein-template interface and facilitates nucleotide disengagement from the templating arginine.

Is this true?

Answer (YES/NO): YES